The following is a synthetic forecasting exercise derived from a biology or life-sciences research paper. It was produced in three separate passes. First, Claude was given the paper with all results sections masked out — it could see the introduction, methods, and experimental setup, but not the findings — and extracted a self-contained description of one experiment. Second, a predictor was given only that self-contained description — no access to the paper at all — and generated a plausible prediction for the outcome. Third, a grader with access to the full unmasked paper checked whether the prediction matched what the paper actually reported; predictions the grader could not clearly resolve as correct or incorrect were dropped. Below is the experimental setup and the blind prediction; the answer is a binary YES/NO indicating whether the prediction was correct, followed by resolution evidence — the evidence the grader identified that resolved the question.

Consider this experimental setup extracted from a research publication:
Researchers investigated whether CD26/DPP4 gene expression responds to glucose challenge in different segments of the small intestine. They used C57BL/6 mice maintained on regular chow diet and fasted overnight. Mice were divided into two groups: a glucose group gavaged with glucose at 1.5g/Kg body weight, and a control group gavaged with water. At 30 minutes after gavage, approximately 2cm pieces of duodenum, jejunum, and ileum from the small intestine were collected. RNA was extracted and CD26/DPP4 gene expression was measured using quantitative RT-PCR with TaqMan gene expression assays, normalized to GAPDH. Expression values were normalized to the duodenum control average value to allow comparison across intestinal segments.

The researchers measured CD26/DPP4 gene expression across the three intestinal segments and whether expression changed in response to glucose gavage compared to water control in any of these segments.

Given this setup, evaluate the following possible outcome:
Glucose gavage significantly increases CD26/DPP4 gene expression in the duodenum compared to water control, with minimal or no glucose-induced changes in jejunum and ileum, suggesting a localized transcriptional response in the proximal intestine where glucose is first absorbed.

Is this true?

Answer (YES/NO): NO